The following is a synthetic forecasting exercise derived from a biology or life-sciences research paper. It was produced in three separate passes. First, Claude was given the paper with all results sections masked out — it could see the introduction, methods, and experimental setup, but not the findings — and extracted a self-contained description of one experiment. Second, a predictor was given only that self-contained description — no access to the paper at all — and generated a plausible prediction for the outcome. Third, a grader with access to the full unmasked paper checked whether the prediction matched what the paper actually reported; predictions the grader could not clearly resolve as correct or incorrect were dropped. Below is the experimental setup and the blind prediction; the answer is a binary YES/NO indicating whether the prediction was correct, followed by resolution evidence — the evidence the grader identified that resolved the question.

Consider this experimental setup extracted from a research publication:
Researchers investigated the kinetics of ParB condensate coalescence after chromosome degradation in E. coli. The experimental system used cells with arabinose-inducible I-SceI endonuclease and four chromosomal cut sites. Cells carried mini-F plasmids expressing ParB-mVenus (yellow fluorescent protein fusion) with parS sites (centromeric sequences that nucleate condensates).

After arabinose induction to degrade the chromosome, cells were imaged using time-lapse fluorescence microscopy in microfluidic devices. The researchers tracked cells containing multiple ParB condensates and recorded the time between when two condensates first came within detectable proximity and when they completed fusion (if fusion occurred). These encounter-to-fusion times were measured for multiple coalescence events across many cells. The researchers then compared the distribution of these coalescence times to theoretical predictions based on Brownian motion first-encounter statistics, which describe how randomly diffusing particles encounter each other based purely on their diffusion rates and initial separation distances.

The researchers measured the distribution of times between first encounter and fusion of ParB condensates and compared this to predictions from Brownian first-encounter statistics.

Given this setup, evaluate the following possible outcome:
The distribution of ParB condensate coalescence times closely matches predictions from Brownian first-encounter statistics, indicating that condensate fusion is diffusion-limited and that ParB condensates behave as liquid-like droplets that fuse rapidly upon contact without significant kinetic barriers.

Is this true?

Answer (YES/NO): YES